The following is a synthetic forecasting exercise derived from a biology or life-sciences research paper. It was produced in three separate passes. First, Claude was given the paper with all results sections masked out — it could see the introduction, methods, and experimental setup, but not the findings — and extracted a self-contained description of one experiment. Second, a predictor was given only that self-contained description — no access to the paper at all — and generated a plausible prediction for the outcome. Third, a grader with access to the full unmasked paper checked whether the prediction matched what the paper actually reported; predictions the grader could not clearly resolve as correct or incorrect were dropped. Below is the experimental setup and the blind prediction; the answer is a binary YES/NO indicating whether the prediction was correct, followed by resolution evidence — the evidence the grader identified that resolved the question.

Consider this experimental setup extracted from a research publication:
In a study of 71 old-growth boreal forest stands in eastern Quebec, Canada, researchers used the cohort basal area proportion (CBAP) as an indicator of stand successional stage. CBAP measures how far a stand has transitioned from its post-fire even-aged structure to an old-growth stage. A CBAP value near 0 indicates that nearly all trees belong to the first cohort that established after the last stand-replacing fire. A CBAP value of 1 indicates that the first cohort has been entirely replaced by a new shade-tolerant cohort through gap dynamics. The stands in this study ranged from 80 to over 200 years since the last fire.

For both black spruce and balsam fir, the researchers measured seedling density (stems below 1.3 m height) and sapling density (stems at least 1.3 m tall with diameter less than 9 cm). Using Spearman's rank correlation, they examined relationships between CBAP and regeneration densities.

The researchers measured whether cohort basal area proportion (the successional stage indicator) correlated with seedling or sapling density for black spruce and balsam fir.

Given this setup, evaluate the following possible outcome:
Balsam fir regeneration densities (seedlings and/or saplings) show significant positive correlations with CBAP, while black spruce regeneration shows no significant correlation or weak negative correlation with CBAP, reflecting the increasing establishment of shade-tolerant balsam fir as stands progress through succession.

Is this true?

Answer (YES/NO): NO